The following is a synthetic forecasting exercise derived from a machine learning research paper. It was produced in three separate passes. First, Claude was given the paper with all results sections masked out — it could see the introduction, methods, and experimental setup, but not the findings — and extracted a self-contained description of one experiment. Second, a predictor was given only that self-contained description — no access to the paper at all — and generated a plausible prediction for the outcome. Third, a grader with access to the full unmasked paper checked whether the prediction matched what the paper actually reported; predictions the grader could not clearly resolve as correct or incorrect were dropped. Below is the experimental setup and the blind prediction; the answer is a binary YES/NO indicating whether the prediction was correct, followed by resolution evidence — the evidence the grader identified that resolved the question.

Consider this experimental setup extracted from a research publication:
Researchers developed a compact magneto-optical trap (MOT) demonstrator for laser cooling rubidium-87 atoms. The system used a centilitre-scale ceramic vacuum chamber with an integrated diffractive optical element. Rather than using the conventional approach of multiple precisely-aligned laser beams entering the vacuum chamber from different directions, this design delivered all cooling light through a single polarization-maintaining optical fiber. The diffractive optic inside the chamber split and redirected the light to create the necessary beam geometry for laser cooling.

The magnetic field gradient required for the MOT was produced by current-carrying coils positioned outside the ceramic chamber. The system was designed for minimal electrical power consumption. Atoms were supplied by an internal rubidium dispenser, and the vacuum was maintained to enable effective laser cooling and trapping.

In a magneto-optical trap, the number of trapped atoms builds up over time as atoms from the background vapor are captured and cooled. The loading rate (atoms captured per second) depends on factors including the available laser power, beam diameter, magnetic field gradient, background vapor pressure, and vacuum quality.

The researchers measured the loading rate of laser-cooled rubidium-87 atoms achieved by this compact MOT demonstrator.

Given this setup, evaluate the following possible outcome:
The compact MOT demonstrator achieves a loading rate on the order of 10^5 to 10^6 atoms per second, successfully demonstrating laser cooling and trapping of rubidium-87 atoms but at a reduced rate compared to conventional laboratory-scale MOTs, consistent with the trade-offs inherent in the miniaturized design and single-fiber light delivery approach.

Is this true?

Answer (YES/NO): NO